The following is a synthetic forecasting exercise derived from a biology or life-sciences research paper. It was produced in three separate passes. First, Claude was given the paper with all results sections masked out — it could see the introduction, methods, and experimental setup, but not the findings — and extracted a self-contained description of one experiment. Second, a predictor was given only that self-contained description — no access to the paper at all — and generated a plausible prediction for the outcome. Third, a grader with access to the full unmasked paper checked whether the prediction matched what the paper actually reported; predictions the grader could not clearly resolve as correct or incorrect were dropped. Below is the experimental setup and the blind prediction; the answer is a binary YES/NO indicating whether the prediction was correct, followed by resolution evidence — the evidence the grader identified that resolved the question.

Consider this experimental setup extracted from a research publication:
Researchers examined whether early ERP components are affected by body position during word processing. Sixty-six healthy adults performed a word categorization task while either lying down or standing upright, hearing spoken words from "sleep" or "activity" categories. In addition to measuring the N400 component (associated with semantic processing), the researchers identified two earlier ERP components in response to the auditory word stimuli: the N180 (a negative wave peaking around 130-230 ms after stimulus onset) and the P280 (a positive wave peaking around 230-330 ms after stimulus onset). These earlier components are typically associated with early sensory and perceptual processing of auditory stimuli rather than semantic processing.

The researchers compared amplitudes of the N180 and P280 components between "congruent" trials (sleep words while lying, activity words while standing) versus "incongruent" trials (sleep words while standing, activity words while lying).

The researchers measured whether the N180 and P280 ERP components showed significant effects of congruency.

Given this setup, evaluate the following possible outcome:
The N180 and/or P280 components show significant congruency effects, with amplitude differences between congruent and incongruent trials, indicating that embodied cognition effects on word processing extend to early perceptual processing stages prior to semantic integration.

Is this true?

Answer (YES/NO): YES